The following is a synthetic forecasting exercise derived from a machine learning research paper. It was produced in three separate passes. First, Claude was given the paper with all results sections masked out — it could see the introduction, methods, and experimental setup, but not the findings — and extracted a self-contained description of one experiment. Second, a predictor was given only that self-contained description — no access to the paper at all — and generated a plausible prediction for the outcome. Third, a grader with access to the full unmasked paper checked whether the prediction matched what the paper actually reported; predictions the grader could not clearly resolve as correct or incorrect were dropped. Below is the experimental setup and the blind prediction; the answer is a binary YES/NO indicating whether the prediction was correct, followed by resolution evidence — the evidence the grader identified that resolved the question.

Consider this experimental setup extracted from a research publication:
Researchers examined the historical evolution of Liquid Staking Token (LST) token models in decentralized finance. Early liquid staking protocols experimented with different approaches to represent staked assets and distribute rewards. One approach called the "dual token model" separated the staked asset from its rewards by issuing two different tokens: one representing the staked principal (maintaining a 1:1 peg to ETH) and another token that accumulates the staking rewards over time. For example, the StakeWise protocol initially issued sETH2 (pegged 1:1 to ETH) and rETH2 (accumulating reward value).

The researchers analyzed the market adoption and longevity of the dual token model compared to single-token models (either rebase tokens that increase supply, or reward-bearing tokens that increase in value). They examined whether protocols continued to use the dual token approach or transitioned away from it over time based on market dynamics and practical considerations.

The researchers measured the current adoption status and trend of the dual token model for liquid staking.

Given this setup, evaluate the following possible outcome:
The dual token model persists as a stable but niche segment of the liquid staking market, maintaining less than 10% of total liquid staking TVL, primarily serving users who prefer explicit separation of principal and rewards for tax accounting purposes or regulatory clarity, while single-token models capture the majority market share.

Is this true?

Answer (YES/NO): NO